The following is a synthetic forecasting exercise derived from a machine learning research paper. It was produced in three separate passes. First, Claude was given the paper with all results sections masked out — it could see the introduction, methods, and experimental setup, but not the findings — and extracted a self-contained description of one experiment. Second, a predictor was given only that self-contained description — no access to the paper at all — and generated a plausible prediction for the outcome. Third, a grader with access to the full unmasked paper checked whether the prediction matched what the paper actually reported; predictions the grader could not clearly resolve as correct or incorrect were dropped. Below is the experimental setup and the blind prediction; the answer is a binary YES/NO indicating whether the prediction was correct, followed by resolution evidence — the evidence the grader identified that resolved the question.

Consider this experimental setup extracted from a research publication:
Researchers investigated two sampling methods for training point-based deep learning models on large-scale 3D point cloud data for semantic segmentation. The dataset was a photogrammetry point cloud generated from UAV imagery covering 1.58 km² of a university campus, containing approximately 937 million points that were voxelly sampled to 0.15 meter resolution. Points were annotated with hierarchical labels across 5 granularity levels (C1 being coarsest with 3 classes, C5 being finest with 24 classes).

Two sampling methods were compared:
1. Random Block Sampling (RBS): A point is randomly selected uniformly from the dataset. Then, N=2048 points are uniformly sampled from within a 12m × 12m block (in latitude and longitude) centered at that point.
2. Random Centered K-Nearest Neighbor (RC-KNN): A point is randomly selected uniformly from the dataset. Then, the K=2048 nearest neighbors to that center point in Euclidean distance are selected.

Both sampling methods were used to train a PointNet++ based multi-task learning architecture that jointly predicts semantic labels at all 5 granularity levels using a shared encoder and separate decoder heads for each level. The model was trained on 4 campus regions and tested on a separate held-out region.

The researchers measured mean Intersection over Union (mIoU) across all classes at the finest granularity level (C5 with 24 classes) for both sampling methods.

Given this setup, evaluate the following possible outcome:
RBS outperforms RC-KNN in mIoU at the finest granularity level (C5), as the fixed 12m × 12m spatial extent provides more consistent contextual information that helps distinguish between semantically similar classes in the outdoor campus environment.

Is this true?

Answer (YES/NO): YES